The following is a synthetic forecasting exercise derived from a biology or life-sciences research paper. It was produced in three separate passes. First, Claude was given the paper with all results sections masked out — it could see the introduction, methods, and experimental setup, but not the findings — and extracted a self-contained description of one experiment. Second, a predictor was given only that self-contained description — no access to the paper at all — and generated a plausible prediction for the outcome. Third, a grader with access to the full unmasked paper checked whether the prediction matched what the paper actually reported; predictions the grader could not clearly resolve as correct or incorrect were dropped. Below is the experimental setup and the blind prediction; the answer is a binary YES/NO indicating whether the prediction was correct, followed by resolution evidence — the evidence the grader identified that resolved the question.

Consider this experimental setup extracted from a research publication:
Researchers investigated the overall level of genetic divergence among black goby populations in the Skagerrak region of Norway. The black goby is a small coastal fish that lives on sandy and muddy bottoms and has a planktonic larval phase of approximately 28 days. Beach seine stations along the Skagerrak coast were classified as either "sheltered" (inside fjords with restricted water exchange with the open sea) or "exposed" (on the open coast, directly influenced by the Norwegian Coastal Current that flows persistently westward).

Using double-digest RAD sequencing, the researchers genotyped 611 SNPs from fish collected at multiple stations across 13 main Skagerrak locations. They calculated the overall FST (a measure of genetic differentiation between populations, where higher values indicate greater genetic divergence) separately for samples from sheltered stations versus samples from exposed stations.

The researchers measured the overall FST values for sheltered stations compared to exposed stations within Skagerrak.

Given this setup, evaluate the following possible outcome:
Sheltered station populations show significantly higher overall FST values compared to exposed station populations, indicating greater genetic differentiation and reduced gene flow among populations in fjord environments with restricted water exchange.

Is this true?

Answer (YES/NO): YES